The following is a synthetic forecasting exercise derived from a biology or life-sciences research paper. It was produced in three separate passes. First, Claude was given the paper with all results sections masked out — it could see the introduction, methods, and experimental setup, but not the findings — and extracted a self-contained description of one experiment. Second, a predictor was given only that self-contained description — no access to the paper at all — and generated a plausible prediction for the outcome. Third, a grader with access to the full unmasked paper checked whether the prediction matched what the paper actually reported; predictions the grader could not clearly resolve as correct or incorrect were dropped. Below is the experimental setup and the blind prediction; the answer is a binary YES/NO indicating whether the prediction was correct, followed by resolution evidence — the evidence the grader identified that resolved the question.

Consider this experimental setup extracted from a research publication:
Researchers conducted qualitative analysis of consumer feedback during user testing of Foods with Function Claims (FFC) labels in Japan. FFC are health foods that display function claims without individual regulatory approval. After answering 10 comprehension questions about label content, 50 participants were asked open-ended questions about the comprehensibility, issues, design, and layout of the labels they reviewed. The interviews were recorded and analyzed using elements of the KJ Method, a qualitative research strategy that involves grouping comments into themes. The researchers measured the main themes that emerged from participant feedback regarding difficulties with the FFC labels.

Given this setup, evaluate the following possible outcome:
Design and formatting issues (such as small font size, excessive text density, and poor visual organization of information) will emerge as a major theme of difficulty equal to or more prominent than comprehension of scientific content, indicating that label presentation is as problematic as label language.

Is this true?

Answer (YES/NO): NO